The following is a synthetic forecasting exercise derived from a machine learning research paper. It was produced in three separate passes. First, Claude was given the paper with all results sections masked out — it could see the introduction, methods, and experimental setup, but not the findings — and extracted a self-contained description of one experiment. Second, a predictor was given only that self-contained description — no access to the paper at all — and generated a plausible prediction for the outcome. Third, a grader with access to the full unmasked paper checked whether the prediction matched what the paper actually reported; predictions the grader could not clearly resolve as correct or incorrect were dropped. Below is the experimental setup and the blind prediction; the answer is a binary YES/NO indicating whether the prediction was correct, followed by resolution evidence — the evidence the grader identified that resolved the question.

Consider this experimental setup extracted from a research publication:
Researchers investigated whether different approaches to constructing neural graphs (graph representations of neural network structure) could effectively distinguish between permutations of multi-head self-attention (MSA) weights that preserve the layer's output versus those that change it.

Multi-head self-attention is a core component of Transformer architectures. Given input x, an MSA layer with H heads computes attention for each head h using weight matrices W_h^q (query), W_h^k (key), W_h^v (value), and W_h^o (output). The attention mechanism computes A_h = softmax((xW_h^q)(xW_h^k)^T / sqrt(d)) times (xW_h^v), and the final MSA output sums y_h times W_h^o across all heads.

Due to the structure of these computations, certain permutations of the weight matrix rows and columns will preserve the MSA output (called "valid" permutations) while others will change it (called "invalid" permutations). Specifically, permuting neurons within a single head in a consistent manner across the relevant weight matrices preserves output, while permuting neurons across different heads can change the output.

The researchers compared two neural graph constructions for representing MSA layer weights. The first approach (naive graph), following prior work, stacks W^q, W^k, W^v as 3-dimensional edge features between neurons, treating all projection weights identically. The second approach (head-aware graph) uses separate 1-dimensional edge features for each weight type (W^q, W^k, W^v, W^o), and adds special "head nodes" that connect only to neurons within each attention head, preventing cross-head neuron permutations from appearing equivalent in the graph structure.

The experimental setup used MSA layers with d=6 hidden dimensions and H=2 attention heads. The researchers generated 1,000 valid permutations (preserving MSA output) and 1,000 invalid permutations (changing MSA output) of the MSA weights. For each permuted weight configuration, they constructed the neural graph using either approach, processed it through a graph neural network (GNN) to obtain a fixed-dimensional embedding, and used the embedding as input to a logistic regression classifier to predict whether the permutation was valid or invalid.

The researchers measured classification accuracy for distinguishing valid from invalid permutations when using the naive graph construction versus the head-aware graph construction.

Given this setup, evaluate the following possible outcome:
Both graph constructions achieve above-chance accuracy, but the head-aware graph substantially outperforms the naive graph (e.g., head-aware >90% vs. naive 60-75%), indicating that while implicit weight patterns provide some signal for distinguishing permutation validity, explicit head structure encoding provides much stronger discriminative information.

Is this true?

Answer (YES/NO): NO